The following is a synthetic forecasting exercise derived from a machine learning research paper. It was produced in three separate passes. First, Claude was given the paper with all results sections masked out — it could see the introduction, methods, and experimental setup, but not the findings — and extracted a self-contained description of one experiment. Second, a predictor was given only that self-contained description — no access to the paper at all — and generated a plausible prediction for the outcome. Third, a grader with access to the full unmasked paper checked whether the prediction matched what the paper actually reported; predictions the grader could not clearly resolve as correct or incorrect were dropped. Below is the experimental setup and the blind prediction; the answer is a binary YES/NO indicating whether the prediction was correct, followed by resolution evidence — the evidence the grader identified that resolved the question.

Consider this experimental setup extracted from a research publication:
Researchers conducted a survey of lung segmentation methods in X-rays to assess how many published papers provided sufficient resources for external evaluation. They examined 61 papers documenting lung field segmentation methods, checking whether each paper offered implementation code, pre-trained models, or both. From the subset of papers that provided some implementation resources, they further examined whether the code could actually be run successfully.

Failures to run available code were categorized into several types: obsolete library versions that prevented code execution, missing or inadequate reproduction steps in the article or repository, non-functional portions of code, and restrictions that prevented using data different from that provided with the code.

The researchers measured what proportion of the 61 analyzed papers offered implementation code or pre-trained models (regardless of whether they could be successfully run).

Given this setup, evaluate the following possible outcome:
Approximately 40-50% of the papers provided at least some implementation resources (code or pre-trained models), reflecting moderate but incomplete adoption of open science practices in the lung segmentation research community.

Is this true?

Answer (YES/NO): NO